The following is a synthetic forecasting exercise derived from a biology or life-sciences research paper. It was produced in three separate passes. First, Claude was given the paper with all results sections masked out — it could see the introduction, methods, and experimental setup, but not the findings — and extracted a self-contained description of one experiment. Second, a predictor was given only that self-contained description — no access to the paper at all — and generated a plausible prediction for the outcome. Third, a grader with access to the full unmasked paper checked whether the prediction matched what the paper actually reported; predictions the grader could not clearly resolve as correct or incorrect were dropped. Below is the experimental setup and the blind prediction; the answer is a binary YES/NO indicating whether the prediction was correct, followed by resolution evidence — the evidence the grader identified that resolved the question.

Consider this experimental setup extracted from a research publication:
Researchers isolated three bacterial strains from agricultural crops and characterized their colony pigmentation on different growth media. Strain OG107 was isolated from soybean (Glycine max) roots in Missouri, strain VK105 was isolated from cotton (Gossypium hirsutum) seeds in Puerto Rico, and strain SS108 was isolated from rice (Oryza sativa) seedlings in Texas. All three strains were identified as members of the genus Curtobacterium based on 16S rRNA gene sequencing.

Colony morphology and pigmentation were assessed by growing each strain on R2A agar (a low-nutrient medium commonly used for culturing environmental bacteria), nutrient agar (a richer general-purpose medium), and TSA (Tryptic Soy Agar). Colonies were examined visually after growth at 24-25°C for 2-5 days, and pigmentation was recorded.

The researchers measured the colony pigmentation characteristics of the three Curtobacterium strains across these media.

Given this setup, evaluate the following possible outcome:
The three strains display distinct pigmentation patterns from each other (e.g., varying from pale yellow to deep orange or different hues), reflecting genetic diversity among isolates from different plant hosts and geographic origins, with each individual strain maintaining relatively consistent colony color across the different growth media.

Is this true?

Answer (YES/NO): NO